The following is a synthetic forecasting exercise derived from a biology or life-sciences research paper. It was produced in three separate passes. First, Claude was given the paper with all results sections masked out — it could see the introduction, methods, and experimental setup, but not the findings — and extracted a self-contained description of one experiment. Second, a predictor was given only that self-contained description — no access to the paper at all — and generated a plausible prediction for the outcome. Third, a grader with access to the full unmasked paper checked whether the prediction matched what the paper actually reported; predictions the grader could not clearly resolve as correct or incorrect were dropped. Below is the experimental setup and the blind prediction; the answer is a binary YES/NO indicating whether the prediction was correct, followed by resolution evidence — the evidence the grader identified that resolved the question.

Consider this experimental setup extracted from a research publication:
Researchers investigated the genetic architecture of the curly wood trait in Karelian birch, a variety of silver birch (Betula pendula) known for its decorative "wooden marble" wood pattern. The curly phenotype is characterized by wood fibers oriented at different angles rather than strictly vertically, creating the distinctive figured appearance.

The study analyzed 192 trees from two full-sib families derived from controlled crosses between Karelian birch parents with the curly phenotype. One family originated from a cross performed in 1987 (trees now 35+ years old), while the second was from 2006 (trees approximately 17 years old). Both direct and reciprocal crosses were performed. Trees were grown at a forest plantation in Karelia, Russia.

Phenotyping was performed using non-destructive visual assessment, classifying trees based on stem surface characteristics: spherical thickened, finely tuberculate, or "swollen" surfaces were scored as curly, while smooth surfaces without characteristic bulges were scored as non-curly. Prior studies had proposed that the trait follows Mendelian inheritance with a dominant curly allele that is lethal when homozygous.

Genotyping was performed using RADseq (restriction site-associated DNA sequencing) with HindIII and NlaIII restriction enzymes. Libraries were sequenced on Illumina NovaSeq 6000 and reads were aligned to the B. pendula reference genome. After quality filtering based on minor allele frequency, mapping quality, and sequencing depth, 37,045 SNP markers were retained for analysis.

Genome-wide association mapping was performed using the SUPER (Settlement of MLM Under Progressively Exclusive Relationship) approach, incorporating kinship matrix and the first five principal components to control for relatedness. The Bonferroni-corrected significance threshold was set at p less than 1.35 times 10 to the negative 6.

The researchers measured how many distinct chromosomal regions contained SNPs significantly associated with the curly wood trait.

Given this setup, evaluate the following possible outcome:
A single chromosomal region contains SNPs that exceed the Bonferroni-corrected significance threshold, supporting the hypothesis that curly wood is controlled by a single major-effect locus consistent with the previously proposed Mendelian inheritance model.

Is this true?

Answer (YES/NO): YES